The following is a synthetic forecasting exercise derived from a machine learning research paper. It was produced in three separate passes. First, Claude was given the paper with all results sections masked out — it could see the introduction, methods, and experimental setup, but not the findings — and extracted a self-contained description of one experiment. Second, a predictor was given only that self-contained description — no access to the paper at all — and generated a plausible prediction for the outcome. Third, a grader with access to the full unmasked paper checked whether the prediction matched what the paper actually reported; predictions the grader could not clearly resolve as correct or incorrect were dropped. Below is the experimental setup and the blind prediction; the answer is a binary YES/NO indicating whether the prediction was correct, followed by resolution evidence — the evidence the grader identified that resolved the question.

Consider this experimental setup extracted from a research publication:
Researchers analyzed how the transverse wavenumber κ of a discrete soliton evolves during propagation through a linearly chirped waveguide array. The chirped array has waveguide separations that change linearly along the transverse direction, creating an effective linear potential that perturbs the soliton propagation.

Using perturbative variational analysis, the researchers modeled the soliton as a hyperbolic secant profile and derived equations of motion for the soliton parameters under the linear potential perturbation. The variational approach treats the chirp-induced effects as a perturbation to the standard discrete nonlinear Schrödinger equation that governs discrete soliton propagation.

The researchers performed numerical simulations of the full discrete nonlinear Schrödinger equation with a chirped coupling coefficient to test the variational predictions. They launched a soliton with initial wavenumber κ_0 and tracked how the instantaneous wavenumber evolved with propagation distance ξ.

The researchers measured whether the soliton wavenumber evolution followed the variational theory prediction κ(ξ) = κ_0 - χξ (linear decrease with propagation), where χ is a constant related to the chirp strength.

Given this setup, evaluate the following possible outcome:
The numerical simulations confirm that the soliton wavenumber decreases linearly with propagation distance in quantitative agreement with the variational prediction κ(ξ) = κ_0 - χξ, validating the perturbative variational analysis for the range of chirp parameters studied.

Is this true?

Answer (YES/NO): YES